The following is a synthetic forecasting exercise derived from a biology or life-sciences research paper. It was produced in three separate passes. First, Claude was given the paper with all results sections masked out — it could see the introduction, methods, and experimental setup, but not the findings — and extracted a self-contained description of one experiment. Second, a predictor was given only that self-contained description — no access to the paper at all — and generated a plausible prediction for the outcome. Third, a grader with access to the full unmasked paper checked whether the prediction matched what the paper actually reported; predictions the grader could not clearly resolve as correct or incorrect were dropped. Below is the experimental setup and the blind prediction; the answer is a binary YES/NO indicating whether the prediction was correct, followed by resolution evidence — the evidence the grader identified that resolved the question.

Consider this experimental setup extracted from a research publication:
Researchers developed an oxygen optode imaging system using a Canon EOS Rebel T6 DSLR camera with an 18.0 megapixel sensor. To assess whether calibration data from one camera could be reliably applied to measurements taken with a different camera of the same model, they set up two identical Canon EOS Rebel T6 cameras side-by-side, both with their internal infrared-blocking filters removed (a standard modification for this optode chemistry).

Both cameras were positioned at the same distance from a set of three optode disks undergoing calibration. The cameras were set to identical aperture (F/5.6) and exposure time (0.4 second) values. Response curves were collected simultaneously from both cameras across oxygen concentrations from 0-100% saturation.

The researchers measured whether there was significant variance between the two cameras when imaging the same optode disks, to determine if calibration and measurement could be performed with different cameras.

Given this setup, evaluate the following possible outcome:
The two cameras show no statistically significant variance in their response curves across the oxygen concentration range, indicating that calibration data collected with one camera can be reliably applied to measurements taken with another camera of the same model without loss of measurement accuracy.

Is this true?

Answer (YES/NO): NO